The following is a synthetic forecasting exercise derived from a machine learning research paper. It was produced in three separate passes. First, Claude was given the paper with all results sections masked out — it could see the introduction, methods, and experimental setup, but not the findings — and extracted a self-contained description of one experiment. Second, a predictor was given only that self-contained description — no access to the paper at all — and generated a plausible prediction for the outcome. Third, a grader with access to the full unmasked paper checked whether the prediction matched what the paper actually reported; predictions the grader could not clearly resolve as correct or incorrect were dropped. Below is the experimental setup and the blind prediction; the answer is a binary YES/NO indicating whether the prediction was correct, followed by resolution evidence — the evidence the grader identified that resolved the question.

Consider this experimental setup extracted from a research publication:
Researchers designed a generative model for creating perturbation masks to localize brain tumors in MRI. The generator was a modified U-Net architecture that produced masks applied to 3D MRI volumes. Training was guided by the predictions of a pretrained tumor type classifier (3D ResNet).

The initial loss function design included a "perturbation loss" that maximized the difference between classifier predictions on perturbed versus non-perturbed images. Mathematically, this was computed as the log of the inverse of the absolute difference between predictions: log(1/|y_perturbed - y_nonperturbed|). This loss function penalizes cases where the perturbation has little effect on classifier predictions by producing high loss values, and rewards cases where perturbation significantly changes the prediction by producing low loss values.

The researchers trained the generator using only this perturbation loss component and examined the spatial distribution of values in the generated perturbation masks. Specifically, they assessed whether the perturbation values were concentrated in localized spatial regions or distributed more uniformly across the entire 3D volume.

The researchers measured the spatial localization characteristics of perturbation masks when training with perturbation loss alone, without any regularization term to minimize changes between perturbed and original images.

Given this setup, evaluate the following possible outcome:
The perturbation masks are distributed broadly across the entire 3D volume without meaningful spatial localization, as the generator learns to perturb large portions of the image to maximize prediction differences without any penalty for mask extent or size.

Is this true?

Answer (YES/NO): YES